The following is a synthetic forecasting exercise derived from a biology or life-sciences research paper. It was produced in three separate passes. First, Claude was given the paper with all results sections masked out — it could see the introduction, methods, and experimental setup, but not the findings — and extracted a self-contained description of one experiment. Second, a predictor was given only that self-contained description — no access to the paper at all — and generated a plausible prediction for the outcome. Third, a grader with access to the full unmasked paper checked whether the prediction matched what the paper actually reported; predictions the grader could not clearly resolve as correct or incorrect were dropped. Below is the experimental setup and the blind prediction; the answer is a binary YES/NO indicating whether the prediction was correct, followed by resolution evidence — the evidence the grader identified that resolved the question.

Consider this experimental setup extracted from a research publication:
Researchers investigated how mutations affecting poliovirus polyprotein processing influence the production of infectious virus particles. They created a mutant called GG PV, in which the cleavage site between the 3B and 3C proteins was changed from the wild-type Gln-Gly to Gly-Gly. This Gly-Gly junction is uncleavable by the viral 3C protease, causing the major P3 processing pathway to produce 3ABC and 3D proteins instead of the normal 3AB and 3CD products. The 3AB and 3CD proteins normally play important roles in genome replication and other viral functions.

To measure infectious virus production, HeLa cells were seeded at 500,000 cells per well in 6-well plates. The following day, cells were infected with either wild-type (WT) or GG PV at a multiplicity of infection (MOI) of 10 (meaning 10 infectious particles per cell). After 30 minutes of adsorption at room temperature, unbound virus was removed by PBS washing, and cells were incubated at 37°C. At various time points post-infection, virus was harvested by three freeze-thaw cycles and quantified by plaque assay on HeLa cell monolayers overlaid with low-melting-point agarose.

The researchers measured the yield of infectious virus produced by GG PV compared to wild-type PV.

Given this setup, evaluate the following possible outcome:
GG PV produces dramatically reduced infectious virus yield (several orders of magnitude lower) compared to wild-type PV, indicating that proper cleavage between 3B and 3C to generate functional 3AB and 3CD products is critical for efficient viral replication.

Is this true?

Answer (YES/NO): NO